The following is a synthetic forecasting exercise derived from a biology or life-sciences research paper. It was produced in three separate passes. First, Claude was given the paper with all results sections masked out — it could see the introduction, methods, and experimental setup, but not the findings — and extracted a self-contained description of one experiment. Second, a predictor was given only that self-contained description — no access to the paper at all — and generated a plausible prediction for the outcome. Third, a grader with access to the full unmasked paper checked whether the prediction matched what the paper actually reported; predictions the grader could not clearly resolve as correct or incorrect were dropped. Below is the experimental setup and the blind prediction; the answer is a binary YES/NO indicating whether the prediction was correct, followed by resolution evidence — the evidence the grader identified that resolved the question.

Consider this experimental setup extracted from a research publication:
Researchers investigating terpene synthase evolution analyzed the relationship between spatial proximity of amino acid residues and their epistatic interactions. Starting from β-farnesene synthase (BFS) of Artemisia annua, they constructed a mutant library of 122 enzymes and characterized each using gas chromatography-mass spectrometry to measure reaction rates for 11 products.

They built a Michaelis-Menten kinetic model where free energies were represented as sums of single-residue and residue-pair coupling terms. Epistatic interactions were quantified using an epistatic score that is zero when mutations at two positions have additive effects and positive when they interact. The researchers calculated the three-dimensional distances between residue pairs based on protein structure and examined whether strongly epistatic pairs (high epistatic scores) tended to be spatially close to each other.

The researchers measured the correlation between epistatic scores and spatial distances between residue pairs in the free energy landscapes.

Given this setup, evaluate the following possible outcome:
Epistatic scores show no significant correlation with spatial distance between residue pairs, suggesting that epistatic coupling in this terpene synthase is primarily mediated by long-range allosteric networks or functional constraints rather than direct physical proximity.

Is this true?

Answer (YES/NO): YES